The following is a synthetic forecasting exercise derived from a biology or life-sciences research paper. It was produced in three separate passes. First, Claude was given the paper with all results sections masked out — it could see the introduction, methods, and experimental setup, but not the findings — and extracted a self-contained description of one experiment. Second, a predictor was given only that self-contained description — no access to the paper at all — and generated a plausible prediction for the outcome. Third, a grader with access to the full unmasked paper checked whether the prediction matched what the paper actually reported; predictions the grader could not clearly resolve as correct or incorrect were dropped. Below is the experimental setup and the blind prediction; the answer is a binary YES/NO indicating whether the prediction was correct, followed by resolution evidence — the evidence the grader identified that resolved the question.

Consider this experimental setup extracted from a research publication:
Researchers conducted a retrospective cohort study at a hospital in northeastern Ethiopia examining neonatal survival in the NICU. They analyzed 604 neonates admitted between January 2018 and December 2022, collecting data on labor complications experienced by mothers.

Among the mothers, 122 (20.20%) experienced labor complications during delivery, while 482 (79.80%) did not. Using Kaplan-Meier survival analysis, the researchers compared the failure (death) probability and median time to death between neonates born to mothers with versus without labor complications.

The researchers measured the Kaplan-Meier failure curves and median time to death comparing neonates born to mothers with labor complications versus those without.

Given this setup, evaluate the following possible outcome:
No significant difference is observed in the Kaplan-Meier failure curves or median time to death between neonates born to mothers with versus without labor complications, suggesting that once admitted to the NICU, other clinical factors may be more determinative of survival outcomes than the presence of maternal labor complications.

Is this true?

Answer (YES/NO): NO